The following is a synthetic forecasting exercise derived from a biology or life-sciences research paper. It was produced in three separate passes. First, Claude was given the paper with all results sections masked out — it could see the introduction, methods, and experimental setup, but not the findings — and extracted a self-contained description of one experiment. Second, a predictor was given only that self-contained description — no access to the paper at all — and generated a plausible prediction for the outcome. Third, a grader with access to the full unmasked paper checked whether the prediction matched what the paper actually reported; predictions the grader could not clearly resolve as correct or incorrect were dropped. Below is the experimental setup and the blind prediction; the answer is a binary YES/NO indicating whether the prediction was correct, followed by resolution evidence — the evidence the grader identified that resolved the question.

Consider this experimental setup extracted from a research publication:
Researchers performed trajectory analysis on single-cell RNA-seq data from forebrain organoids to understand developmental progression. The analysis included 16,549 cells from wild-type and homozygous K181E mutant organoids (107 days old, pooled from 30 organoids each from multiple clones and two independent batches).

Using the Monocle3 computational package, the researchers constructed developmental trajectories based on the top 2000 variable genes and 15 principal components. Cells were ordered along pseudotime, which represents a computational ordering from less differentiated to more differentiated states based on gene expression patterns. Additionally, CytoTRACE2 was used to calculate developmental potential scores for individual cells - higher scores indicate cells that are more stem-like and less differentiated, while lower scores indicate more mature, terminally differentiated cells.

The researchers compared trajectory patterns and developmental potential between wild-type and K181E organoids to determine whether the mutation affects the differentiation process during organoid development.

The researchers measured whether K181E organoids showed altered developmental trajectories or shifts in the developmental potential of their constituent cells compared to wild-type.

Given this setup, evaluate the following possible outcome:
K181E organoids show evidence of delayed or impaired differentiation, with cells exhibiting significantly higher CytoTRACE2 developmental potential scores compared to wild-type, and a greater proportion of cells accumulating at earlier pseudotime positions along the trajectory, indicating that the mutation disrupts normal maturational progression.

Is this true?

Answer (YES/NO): YES